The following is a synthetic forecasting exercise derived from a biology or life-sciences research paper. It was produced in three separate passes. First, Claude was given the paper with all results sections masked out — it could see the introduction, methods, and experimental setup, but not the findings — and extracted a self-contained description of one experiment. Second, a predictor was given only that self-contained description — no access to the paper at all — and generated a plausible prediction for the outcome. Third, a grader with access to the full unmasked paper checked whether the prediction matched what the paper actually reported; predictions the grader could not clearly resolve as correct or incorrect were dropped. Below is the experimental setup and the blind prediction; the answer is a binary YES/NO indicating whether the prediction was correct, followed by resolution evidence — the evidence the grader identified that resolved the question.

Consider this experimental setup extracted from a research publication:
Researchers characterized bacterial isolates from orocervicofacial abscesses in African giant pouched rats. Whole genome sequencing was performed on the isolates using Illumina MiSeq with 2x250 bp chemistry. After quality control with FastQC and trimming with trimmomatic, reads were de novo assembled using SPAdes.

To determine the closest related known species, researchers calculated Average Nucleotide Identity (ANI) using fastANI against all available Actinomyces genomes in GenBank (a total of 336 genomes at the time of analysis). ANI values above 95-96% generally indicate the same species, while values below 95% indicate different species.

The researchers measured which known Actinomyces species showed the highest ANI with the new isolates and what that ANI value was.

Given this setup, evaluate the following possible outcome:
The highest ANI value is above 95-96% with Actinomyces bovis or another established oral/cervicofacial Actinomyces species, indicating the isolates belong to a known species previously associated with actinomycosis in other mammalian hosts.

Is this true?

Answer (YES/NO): NO